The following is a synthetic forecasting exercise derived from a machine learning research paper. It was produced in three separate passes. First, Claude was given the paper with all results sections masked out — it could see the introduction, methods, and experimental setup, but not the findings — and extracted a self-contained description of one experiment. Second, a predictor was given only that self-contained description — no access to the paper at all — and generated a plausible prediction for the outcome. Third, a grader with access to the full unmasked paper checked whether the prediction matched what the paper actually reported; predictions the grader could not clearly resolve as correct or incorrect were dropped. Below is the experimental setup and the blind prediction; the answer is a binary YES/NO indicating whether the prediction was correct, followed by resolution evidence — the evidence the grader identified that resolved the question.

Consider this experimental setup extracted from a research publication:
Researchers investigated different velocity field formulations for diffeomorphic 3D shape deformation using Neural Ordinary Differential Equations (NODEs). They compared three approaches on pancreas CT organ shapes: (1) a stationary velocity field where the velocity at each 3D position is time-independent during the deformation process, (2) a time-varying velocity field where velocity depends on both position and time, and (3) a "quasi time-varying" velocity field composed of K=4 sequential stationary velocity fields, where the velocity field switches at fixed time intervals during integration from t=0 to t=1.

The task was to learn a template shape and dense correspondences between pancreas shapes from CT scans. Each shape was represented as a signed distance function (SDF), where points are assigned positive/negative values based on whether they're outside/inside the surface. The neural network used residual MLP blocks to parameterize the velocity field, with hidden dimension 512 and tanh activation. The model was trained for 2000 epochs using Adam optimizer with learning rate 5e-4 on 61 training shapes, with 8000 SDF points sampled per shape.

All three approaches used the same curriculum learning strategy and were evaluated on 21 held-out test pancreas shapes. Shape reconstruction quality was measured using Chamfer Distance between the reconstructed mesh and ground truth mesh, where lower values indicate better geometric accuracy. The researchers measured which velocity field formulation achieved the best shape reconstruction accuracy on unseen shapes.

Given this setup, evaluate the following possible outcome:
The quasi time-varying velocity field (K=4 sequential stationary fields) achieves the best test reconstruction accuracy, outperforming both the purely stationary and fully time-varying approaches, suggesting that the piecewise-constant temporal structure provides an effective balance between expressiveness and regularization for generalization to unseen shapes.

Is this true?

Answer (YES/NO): YES